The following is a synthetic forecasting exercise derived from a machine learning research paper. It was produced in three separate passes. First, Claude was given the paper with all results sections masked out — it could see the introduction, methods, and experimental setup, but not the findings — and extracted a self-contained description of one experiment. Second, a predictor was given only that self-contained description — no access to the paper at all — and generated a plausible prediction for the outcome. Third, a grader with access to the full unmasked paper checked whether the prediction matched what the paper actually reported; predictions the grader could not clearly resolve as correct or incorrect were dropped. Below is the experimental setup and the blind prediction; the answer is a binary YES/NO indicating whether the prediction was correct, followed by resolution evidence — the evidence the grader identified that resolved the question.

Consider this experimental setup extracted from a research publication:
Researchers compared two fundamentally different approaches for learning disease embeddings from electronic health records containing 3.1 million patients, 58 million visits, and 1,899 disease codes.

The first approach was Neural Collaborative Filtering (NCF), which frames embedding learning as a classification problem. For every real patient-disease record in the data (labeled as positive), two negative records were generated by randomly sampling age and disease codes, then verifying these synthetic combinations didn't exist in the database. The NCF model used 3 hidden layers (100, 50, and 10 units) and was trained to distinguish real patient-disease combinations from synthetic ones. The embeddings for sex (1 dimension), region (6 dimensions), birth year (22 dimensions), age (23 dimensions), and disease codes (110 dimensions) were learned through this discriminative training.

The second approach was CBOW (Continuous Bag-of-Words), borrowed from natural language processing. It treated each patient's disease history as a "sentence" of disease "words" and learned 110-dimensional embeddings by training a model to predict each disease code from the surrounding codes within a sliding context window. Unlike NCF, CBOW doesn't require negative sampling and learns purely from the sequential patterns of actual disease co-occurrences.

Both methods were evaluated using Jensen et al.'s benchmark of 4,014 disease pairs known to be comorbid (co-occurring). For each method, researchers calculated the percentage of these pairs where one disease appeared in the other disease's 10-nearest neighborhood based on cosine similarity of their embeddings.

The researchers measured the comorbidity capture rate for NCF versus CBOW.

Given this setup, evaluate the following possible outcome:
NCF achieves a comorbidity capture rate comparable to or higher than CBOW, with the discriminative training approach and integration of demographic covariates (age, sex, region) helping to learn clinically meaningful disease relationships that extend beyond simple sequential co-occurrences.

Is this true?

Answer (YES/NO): NO